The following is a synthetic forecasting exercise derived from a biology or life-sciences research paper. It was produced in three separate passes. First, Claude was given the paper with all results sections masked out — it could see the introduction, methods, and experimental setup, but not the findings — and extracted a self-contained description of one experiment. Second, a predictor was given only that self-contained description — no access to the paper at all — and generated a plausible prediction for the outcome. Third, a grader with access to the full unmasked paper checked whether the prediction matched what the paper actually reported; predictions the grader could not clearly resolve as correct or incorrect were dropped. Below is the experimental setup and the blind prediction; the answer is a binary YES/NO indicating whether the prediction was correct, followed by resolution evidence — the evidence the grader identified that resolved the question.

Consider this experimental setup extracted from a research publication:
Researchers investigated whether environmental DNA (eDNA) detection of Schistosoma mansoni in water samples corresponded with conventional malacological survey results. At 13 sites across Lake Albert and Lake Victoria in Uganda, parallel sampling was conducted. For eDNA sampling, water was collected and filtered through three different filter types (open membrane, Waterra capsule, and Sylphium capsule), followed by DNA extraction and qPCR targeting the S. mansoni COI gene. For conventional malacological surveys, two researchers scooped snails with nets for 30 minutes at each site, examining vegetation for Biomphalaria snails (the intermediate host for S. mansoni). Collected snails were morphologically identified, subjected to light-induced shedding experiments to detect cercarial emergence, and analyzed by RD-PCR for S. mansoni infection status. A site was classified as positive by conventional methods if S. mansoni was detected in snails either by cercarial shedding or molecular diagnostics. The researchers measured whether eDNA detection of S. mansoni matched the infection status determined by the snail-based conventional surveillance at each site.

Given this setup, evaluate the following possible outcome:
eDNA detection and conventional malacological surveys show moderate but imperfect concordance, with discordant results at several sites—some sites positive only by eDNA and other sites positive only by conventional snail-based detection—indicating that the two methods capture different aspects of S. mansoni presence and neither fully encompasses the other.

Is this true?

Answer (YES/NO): YES